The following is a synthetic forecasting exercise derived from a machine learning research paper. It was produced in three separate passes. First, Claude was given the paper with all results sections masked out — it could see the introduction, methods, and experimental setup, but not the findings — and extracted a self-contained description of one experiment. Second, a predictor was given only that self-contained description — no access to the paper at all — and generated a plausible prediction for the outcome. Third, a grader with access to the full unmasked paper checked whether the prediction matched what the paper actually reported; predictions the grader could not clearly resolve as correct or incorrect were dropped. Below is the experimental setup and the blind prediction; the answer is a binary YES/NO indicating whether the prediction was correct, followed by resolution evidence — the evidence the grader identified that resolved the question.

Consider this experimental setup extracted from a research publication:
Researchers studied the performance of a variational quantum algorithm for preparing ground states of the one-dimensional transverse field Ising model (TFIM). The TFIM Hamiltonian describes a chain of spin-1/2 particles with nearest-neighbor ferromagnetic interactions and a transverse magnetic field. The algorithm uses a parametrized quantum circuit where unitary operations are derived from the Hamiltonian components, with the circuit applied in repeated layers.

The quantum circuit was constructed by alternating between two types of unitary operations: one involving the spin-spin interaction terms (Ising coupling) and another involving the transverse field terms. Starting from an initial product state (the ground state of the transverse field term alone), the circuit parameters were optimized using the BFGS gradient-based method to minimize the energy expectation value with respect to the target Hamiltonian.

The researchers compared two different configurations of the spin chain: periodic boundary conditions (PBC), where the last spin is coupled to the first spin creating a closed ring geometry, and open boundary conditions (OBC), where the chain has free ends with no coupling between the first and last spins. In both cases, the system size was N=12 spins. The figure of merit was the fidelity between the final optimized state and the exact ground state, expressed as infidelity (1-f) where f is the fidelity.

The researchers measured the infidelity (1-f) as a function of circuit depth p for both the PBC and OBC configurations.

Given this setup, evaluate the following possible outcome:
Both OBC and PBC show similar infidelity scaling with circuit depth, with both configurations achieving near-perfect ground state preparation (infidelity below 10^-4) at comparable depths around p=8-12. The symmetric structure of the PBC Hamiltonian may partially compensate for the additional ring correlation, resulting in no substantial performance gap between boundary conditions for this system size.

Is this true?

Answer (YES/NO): NO